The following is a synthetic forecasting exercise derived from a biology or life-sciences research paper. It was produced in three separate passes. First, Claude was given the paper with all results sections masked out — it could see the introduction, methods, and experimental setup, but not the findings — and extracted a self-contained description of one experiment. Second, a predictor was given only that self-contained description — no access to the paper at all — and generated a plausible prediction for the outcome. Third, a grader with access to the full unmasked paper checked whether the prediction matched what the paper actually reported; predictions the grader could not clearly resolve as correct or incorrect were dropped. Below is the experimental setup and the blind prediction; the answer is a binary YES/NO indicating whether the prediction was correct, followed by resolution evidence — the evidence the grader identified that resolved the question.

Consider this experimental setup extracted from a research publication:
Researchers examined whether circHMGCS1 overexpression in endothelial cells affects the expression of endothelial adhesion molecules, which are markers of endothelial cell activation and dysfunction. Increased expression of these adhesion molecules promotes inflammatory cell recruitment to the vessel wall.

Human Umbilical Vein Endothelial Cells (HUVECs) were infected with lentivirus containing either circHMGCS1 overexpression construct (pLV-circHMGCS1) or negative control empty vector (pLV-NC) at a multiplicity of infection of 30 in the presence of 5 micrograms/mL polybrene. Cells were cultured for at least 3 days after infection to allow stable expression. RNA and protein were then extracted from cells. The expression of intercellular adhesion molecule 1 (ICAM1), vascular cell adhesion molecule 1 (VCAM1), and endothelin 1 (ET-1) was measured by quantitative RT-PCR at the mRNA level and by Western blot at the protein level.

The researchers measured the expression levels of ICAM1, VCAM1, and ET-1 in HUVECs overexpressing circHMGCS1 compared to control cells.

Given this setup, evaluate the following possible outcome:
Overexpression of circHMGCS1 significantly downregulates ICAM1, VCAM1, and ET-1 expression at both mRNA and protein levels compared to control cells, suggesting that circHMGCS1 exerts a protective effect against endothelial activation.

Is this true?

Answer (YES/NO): NO